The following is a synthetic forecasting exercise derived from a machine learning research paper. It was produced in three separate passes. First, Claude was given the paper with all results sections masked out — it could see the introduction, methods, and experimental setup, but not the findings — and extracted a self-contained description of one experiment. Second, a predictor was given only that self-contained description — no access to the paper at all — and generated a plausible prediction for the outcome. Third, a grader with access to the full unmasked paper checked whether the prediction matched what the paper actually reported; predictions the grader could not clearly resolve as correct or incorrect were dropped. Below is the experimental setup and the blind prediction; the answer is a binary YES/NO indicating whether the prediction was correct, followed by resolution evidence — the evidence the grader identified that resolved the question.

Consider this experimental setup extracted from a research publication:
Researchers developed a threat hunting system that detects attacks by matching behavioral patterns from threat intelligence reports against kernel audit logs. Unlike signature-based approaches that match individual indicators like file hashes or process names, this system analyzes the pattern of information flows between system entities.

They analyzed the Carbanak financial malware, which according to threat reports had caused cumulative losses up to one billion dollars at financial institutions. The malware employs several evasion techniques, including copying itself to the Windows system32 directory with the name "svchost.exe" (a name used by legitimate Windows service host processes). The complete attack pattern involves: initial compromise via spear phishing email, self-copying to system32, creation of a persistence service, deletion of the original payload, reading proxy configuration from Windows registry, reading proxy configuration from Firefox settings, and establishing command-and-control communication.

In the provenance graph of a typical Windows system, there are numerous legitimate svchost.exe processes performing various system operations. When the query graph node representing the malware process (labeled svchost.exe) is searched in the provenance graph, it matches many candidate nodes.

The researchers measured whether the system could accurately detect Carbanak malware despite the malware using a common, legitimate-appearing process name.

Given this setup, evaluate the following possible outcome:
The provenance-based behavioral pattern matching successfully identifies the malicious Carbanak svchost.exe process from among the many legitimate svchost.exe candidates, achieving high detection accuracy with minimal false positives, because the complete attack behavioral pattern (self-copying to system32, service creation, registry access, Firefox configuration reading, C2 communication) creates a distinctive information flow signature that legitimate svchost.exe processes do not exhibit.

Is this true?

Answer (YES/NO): YES